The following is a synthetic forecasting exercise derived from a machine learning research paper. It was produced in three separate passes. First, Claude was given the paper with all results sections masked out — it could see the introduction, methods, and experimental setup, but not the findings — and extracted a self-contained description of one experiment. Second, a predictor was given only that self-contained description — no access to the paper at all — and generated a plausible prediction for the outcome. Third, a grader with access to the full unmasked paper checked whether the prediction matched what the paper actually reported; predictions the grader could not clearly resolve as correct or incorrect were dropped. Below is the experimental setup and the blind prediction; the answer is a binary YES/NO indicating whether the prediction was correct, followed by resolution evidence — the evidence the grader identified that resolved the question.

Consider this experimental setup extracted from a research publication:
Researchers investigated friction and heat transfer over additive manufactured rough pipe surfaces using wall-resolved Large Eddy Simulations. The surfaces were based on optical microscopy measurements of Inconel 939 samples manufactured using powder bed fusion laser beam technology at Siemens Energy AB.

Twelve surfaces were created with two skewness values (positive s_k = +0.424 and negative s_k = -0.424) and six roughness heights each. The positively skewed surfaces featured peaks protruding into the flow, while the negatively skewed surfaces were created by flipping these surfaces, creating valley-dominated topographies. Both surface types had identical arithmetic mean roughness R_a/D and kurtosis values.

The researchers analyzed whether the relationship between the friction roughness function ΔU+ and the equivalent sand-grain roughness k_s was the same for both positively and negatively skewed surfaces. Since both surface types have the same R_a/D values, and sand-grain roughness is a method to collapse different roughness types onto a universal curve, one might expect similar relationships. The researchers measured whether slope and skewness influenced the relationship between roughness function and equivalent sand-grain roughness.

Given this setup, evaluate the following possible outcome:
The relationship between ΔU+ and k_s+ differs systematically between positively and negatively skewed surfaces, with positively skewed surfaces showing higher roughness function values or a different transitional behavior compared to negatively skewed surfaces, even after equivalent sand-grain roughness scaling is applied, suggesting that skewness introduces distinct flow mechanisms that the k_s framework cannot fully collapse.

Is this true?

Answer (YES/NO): NO